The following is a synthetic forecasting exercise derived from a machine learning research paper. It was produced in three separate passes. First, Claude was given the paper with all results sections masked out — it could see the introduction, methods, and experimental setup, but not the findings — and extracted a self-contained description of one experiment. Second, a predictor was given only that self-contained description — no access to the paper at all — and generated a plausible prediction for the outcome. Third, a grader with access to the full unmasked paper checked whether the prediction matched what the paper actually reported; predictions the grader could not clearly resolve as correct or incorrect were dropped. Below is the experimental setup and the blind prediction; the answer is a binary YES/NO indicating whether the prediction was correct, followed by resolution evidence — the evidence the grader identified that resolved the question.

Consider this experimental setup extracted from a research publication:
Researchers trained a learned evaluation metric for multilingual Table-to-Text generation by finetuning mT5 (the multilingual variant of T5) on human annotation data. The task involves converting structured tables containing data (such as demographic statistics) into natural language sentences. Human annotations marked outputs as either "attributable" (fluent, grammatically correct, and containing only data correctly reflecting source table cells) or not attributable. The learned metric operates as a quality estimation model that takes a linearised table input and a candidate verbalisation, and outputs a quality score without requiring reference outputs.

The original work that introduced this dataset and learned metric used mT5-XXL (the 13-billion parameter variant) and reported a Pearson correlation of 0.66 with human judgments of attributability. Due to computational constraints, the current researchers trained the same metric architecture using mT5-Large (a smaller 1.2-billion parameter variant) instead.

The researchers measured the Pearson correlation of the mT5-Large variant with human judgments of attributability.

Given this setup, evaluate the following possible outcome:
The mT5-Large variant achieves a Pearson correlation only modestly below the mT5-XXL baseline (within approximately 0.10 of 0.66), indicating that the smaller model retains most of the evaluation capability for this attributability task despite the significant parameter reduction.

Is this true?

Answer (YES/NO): YES